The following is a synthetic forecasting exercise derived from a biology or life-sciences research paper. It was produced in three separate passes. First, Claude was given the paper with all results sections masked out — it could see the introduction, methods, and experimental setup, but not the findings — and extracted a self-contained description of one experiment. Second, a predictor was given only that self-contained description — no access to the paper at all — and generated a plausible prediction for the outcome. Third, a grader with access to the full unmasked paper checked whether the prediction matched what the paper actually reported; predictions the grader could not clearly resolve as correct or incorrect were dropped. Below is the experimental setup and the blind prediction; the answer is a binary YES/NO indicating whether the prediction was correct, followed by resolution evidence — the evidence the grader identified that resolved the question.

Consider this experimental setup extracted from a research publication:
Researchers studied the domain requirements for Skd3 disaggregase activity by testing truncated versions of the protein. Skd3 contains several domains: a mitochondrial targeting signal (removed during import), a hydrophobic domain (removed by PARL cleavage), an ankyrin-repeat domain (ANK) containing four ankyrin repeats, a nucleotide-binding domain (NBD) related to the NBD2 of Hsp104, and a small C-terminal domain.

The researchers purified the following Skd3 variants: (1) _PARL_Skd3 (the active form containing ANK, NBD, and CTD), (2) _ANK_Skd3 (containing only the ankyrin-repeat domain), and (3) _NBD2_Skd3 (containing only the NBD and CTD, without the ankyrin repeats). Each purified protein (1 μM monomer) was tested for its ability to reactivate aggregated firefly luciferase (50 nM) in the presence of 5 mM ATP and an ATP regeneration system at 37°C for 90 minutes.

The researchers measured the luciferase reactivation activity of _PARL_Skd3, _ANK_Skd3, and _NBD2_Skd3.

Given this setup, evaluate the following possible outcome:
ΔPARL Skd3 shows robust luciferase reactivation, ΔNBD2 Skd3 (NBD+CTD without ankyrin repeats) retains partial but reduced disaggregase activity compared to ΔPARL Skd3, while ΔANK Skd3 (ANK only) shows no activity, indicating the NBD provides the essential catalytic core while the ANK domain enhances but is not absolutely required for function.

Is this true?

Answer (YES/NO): NO